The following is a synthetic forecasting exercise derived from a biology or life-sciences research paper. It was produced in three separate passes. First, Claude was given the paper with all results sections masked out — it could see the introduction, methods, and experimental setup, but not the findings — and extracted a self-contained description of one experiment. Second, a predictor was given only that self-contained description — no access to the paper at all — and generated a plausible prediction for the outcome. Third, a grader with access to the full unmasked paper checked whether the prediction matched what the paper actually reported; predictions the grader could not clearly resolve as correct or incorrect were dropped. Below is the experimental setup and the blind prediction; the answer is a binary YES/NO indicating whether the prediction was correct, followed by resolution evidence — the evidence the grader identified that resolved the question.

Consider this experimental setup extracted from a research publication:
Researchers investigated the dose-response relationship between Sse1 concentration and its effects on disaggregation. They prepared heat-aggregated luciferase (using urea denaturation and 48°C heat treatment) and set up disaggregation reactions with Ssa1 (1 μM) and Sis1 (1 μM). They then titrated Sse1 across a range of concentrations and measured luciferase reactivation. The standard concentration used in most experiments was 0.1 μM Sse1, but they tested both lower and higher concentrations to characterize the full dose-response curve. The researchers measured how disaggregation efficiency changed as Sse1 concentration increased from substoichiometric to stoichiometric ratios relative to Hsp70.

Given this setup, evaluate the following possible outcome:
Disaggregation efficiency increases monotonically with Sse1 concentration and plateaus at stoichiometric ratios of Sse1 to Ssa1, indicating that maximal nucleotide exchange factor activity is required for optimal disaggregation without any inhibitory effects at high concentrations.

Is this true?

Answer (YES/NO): NO